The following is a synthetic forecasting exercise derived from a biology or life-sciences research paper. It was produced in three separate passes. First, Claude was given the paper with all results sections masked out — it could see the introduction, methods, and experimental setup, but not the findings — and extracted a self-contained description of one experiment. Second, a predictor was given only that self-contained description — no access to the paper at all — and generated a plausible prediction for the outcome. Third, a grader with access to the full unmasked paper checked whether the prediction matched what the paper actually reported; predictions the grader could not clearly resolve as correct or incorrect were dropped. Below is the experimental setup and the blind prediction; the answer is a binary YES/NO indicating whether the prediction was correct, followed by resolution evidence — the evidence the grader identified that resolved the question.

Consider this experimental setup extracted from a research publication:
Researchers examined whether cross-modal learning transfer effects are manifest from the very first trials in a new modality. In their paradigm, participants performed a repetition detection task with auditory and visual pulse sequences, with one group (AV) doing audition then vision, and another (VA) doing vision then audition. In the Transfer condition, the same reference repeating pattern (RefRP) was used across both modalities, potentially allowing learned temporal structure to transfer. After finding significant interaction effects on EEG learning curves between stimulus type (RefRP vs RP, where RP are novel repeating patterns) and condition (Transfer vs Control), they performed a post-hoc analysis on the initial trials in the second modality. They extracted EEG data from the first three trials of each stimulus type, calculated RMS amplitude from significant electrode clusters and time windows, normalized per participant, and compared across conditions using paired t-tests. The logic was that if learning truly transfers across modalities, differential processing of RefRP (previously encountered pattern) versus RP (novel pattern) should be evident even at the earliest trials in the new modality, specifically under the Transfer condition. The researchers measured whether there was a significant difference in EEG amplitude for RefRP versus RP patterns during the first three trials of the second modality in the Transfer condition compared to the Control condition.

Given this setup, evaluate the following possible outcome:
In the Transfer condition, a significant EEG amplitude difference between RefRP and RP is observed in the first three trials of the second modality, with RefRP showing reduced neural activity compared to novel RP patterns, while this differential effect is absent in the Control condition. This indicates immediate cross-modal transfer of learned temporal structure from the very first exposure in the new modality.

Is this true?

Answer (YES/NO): NO